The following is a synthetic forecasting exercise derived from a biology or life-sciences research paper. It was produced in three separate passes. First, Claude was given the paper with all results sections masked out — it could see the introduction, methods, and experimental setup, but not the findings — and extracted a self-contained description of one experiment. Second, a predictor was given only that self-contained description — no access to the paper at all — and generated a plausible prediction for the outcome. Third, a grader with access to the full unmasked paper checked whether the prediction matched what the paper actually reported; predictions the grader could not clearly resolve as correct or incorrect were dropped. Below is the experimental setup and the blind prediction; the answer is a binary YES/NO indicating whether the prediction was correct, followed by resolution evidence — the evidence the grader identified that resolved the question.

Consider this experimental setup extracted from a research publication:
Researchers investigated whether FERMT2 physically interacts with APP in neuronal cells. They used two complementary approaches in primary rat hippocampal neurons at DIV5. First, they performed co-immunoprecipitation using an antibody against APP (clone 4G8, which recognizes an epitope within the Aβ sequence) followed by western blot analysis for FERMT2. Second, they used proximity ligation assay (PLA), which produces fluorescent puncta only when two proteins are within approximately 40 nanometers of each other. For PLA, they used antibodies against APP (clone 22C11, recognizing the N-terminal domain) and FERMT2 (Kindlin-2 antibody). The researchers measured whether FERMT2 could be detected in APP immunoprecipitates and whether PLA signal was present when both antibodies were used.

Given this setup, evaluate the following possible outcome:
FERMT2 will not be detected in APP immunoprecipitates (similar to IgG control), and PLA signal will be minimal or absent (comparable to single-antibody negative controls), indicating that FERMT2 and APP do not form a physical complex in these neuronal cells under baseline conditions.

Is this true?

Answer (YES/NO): NO